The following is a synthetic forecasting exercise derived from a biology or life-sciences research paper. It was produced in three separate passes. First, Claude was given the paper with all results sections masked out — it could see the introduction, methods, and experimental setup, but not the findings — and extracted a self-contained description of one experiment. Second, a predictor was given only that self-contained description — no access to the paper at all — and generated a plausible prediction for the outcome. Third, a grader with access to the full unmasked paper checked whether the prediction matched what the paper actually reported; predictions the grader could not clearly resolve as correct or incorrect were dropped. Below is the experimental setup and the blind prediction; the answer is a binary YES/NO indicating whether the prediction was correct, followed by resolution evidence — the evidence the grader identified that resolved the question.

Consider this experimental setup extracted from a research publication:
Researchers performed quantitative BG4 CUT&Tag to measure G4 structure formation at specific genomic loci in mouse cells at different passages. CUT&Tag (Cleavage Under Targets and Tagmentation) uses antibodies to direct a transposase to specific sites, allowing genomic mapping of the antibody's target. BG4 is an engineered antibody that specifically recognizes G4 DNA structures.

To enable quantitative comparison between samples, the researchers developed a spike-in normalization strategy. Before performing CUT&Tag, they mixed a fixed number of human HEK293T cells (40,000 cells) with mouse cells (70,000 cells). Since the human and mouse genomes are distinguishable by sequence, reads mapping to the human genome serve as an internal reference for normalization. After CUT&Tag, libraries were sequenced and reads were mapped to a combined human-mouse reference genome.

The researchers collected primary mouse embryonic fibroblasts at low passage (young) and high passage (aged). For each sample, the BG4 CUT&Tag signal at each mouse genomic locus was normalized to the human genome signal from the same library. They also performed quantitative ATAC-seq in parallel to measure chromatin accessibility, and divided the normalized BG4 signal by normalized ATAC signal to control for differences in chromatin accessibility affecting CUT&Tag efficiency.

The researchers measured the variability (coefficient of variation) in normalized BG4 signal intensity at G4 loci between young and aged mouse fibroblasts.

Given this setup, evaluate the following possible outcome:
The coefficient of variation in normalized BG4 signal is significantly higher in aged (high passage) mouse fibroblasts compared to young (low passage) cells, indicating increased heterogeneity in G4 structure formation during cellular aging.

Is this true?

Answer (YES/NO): NO